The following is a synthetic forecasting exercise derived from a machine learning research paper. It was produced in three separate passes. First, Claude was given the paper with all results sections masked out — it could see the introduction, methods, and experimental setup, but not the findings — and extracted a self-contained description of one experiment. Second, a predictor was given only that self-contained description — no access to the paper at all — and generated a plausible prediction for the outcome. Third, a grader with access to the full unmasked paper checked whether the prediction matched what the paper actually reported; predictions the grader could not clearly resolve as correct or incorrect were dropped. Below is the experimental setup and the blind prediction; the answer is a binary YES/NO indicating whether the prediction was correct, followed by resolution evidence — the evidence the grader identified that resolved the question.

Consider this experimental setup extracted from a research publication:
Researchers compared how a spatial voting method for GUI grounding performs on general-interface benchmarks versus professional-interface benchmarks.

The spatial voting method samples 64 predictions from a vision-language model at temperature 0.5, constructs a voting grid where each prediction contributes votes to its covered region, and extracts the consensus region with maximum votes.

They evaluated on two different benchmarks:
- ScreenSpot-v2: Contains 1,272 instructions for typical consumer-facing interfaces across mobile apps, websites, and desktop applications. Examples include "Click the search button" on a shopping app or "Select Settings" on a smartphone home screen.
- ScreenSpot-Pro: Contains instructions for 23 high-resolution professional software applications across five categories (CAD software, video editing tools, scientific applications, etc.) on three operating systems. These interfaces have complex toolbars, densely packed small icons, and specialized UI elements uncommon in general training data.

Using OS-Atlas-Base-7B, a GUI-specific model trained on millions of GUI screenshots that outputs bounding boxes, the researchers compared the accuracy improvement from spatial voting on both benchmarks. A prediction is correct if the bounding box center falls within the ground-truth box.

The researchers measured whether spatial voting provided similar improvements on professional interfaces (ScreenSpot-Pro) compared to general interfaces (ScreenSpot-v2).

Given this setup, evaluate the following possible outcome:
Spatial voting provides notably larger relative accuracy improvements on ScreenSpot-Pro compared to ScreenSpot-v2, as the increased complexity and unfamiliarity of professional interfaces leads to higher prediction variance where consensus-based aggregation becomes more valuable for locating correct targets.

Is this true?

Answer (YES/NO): NO